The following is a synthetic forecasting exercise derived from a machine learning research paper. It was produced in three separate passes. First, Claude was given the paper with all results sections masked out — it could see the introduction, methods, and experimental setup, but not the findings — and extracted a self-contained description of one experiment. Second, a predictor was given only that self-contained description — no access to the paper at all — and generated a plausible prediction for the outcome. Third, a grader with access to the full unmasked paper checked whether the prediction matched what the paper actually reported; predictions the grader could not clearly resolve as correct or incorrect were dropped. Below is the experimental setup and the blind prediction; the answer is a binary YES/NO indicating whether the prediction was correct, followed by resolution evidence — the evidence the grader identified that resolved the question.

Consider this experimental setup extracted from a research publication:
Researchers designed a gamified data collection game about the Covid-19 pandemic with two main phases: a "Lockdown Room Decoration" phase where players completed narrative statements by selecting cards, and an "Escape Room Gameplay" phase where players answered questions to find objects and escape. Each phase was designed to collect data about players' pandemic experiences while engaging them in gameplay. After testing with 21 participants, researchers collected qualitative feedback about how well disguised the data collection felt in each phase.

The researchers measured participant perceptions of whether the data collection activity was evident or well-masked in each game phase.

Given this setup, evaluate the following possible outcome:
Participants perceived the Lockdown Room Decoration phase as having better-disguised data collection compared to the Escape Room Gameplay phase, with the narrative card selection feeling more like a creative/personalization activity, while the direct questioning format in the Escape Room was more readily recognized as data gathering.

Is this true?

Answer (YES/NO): YES